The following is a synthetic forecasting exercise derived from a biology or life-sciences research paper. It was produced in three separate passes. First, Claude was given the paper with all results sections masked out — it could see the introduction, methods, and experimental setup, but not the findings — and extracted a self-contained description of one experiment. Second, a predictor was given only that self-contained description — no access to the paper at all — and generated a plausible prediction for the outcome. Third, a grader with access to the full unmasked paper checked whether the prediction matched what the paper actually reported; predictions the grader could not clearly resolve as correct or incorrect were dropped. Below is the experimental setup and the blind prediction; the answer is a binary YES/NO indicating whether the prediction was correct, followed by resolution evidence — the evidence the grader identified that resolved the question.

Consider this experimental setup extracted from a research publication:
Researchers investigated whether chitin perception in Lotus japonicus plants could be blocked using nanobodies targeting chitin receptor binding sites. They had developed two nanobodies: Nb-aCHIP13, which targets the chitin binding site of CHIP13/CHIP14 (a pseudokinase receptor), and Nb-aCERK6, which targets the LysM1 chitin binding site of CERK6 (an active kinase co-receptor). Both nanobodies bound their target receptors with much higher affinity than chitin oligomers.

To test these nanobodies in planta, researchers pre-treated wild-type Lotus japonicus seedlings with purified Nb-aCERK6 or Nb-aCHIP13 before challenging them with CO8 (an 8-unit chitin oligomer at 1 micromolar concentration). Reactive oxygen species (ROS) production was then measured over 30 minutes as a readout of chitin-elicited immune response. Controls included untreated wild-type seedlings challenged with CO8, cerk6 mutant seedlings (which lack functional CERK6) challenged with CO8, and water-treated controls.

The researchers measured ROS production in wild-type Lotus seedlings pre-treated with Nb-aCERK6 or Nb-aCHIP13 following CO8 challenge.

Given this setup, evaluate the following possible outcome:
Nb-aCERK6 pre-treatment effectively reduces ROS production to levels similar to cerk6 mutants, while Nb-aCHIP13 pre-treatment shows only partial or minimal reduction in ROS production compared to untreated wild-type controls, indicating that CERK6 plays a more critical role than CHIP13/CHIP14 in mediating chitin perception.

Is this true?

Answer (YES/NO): NO